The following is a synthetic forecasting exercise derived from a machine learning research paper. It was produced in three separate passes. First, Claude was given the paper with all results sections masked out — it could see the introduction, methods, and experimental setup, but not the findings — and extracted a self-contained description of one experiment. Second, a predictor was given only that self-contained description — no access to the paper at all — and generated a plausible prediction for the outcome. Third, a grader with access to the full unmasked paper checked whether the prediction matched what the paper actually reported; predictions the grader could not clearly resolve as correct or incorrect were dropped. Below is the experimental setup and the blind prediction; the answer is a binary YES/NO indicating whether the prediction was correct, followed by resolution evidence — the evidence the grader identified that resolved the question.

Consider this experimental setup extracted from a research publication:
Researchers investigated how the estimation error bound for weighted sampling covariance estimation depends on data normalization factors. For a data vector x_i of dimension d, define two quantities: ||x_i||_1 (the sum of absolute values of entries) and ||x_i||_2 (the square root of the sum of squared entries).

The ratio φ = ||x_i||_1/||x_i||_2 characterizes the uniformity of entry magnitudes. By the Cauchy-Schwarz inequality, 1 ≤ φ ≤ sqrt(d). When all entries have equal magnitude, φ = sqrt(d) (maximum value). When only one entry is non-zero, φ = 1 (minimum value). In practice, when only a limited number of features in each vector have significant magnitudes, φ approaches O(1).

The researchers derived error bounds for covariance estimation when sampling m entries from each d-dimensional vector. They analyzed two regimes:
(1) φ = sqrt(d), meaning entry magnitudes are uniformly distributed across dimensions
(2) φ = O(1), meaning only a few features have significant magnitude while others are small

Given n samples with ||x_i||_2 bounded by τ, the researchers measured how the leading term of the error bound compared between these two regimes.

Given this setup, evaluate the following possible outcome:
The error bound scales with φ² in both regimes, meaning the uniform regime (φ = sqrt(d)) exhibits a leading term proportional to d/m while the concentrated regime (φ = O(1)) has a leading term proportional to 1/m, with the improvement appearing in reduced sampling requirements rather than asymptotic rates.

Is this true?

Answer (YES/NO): NO